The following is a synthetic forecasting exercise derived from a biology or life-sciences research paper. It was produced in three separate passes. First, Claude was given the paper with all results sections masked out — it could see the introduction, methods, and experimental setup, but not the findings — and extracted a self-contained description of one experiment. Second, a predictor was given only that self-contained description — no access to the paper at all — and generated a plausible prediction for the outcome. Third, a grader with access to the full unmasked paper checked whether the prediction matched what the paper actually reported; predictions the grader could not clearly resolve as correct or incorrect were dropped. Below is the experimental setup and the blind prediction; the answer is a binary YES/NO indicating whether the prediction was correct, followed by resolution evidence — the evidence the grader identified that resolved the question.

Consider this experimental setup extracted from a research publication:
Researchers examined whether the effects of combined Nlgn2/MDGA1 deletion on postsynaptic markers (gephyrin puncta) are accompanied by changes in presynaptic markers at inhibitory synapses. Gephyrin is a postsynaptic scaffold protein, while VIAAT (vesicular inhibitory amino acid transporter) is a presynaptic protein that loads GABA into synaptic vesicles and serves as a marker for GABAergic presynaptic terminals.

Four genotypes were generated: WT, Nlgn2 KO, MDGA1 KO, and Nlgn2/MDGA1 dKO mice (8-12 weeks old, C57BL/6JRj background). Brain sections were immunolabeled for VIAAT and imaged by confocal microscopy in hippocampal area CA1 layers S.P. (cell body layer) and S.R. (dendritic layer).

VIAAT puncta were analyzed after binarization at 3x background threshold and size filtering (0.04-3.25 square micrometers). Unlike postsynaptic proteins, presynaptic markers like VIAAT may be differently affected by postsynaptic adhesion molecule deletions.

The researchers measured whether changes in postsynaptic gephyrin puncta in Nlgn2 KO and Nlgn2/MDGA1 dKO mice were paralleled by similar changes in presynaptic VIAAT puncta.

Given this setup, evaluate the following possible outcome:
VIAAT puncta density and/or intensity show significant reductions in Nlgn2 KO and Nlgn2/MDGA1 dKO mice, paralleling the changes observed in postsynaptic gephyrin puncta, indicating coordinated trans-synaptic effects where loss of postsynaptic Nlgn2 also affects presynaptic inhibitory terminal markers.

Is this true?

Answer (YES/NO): NO